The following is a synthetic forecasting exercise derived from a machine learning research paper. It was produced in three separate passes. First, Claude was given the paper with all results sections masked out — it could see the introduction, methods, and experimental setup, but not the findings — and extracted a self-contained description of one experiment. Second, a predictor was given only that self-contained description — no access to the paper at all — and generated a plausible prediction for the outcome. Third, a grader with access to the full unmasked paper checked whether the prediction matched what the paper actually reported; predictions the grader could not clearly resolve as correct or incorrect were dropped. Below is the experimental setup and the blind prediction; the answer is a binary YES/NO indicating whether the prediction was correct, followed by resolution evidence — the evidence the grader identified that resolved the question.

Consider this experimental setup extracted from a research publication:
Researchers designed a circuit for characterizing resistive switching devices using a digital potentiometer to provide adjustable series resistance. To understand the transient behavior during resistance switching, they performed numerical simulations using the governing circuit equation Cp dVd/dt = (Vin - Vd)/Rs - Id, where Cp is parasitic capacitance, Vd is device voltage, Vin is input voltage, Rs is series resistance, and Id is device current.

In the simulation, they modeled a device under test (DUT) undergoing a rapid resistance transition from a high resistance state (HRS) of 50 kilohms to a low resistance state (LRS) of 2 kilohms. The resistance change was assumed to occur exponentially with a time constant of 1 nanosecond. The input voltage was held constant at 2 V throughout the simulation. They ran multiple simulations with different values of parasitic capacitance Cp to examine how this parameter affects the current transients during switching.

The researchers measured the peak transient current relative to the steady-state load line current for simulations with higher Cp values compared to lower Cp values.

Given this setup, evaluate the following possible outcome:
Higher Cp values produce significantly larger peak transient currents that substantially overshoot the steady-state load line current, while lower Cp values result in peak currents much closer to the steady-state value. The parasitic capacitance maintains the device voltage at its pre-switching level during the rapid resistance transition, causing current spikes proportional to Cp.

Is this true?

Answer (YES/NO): YES